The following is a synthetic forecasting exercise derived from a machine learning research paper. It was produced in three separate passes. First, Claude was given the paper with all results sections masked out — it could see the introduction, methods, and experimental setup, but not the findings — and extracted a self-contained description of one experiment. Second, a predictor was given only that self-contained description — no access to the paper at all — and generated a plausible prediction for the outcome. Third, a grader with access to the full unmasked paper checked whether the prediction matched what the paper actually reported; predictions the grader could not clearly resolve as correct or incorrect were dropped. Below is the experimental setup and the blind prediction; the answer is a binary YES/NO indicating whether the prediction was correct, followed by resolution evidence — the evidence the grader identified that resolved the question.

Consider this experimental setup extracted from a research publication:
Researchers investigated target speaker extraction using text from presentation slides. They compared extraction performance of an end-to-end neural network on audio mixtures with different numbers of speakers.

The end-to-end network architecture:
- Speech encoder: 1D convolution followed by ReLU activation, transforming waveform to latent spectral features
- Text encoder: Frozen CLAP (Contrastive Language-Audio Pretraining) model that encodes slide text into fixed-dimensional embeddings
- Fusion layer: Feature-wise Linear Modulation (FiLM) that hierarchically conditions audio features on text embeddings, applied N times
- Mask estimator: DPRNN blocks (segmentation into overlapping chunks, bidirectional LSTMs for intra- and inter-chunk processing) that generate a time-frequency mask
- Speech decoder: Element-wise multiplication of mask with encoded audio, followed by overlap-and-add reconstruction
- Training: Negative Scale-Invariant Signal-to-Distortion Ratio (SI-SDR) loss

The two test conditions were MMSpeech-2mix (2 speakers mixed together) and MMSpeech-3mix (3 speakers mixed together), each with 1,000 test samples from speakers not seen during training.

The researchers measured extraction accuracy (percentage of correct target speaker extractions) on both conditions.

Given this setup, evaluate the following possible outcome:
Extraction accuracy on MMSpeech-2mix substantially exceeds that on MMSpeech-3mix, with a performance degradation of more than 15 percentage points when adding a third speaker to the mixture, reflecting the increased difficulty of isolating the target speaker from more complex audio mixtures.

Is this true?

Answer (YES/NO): NO